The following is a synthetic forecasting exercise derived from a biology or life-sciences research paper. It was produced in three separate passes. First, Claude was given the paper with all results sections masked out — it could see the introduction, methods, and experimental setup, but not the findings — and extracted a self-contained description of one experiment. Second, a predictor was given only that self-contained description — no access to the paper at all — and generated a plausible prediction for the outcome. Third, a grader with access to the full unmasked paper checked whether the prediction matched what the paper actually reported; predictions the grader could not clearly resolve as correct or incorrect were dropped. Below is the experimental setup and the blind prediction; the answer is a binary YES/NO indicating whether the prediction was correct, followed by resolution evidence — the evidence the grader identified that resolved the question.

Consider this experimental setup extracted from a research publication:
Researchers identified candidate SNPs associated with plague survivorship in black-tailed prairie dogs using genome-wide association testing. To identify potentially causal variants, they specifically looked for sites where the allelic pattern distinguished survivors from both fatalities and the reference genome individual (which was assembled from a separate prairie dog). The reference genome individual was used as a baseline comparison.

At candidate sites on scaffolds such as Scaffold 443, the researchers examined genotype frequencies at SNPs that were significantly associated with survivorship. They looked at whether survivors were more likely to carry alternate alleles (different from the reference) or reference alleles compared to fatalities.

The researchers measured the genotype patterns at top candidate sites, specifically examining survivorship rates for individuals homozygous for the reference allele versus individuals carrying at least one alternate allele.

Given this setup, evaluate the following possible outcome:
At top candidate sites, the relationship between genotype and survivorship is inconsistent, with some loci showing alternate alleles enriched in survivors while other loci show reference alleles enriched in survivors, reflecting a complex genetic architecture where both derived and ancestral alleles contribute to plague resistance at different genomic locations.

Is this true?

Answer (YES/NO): NO